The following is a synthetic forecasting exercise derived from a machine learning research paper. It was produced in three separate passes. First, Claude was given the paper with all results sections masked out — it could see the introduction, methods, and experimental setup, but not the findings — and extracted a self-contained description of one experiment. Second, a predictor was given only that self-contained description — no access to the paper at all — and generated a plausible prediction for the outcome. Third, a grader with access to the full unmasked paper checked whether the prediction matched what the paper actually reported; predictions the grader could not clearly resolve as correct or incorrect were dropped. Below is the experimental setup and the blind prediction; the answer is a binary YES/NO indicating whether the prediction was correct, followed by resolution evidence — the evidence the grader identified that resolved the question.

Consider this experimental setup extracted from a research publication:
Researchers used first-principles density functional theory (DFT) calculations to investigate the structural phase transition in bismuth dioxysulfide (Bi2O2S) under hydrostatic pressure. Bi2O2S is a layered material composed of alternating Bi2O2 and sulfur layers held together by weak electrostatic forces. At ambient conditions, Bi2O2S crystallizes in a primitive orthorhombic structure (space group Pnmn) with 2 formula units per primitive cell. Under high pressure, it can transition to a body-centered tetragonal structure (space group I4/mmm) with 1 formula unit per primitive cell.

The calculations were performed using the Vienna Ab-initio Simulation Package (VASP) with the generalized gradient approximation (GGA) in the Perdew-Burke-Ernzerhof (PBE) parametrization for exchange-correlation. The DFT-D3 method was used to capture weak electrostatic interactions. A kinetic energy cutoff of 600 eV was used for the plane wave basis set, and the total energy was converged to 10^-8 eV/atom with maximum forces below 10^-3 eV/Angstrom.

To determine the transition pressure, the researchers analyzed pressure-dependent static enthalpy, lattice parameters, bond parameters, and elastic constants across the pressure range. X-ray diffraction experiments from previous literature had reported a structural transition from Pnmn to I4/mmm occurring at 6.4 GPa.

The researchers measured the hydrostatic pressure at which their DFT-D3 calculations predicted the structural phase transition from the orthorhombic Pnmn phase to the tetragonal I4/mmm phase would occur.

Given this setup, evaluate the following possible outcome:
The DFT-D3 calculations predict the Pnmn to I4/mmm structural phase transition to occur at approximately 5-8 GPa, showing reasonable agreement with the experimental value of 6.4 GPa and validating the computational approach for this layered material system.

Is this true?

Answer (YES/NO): NO